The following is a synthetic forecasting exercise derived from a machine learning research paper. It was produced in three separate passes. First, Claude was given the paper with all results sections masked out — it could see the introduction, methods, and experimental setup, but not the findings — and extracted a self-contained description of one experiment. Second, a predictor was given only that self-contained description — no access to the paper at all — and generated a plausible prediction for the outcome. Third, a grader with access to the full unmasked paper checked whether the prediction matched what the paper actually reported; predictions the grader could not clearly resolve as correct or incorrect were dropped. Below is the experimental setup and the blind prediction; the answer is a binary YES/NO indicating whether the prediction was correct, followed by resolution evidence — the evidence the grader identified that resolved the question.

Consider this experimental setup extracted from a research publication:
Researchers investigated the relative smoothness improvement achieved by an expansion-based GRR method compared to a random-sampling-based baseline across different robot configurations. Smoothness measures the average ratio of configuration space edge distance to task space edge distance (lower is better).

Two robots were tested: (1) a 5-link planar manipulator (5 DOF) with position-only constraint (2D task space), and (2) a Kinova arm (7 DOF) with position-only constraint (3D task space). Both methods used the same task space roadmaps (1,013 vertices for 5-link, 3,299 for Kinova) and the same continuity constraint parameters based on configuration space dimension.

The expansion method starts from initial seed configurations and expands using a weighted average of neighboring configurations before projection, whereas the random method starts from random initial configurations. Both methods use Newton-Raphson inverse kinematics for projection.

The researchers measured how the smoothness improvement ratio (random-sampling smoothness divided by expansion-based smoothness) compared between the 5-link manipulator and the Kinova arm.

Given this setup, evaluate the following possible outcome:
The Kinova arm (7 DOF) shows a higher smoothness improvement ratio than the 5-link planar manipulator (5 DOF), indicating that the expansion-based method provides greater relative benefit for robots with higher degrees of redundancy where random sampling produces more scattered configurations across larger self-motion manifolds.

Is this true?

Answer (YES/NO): YES